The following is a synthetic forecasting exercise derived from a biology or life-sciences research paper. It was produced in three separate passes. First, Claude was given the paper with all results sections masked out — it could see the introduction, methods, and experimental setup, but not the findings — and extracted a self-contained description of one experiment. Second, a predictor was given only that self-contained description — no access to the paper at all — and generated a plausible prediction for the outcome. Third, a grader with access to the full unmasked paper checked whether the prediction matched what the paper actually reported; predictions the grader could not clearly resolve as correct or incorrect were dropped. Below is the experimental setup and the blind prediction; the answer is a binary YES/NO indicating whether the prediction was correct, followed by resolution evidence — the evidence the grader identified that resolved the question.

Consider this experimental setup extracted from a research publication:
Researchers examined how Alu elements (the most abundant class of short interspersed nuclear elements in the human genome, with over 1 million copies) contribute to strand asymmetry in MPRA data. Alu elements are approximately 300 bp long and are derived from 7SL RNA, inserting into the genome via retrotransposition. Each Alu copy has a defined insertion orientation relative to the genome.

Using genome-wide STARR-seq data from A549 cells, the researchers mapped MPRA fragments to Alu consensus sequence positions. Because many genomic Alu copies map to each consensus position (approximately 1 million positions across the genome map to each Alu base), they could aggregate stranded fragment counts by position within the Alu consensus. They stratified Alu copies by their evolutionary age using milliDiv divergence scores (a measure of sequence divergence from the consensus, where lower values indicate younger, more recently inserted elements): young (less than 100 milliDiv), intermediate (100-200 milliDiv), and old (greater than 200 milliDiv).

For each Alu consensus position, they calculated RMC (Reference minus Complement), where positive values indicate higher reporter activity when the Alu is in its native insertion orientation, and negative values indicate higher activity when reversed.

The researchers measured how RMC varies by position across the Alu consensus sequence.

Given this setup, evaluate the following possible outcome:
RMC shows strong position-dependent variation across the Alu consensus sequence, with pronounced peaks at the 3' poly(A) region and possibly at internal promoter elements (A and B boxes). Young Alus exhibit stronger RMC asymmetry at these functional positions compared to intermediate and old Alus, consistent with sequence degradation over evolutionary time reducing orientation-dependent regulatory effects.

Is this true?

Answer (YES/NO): YES